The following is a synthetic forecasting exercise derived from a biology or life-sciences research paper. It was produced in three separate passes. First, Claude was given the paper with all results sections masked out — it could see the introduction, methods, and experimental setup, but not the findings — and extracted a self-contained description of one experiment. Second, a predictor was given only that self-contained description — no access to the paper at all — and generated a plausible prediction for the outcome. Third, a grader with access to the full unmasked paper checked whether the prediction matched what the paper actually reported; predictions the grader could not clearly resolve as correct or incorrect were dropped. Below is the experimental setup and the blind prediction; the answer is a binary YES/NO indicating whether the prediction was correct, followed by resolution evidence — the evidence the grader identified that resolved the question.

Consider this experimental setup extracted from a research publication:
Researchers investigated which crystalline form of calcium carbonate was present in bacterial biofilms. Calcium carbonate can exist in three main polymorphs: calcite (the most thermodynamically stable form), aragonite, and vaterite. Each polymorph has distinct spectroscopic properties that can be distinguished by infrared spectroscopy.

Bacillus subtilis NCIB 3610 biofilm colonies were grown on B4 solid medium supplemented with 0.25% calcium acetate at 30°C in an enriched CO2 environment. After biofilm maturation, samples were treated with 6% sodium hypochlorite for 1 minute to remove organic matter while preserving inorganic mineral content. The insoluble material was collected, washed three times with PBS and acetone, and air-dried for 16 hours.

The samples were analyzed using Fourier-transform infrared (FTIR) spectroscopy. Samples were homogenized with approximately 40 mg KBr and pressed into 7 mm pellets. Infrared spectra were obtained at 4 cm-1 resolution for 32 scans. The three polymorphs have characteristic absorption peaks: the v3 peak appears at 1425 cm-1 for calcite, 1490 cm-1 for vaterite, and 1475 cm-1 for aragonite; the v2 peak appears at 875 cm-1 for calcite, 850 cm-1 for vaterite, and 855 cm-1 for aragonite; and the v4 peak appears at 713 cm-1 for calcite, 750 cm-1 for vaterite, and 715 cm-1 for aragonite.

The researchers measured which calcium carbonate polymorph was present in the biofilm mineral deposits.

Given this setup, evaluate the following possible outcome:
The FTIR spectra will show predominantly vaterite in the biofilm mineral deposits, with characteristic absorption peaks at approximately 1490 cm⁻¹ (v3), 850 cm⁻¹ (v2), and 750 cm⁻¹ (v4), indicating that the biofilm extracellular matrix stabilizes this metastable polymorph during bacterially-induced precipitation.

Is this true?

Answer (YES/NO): NO